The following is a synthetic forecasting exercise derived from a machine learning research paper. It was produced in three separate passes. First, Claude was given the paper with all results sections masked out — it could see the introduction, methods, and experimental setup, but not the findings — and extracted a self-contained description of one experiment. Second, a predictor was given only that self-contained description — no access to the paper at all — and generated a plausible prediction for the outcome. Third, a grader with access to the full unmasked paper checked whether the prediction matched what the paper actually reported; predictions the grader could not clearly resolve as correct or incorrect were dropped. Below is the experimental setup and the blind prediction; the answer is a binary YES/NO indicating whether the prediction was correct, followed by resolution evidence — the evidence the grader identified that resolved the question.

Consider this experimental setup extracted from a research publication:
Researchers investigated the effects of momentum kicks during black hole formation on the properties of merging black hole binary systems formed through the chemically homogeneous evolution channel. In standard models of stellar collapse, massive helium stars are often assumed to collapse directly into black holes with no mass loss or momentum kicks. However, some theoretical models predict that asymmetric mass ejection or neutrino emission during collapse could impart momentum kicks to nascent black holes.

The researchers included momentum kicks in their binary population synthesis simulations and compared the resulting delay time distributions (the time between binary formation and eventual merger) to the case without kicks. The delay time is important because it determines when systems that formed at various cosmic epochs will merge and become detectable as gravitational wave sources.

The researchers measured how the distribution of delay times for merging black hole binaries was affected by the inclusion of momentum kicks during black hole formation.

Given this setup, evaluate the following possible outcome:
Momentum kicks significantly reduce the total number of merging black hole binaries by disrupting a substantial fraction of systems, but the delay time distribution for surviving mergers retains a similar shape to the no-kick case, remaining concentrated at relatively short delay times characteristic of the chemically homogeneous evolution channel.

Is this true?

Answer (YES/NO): NO